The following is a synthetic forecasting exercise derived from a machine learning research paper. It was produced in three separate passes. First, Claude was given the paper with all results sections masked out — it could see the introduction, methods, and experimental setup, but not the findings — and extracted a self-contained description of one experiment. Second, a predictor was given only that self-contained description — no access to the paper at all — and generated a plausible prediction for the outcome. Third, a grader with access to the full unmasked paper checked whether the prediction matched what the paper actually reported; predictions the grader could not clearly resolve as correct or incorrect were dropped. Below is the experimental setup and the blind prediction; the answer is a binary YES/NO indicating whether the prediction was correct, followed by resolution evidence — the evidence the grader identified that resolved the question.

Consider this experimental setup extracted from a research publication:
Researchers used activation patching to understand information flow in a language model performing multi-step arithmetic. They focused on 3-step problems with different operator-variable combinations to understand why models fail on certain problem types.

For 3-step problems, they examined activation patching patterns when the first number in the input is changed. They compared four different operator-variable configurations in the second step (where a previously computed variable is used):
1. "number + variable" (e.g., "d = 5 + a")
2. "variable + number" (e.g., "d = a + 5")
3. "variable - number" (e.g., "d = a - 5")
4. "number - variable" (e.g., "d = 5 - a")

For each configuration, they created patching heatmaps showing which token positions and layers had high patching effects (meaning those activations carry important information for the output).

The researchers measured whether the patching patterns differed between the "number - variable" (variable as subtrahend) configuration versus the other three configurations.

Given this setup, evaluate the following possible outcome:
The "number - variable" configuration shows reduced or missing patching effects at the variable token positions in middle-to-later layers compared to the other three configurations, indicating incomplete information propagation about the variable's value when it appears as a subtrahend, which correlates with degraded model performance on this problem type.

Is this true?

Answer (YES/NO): NO